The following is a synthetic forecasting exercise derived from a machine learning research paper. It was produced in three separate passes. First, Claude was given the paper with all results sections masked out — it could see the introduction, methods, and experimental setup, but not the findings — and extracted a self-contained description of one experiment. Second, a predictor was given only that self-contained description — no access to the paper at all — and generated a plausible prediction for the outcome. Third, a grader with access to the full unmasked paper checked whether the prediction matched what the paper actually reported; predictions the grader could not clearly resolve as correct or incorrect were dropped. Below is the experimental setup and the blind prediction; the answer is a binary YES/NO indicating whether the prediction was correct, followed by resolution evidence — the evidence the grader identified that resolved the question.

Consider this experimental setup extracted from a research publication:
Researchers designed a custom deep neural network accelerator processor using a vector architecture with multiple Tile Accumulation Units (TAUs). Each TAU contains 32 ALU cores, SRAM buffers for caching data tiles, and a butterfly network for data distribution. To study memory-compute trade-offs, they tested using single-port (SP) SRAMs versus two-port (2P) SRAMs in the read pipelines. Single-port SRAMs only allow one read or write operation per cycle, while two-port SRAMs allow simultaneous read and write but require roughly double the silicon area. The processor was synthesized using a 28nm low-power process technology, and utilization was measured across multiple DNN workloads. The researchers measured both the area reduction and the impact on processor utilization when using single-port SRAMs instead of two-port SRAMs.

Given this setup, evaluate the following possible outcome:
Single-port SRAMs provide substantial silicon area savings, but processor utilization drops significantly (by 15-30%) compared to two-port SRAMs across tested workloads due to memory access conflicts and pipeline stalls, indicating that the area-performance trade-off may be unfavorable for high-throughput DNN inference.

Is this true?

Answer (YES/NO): NO